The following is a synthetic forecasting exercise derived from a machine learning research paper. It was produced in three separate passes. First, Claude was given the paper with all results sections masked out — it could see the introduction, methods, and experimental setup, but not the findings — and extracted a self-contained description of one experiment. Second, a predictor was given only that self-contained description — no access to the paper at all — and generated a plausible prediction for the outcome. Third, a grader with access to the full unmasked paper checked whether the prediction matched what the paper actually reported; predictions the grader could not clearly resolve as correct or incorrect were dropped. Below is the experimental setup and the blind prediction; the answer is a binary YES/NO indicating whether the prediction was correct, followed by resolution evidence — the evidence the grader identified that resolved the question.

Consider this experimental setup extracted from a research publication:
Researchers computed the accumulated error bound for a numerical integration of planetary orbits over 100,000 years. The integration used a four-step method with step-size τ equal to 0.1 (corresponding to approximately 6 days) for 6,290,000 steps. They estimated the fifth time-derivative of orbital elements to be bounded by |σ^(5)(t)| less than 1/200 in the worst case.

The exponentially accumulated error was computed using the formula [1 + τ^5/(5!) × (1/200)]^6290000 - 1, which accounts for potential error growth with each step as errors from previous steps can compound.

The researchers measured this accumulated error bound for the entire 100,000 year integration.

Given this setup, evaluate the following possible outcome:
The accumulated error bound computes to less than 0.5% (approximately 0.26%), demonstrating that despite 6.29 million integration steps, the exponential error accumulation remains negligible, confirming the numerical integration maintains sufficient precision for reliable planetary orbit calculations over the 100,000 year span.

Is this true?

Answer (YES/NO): YES